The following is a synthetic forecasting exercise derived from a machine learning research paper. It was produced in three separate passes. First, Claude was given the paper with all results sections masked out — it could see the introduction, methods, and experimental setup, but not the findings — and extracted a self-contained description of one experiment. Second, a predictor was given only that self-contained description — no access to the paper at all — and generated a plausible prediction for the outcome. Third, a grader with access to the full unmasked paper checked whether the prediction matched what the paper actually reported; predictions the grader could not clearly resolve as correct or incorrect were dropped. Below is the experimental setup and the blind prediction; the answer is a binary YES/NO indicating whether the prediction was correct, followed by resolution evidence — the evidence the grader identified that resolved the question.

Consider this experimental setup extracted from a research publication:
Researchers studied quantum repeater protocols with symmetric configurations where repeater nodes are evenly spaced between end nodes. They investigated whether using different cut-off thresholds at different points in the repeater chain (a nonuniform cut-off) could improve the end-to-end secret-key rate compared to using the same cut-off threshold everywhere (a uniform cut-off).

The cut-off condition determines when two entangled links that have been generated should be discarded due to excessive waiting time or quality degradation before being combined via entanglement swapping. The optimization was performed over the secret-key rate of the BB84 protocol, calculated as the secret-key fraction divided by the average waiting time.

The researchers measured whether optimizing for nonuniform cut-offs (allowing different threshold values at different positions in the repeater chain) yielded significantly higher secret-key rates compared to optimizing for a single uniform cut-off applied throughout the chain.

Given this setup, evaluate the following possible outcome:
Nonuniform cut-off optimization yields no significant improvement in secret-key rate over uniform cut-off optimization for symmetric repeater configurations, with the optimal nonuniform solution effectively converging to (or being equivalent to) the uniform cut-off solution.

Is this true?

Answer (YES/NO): YES